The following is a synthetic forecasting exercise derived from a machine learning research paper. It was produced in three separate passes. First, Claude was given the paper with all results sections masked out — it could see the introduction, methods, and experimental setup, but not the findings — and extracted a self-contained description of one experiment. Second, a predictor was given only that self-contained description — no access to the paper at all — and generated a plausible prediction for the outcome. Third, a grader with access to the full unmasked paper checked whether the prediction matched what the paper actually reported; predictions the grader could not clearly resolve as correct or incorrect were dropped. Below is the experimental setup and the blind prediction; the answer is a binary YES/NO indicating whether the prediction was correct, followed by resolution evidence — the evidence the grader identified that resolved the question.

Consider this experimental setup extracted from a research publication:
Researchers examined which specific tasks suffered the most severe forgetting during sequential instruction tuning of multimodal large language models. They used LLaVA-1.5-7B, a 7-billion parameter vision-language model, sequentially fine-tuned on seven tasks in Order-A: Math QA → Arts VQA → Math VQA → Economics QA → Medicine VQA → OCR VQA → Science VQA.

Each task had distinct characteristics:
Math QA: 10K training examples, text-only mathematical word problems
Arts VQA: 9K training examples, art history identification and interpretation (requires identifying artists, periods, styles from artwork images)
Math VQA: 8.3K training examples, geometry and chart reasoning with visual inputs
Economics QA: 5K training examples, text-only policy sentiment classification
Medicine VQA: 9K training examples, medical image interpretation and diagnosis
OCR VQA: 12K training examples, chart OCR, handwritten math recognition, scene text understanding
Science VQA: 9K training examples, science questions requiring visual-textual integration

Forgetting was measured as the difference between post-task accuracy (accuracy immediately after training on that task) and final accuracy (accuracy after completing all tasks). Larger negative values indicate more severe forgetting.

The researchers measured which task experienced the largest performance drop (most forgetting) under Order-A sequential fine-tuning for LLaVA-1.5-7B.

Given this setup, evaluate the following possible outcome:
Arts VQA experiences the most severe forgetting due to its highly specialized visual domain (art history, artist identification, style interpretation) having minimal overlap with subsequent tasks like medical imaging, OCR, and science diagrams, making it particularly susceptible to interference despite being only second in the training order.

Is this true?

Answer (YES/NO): NO